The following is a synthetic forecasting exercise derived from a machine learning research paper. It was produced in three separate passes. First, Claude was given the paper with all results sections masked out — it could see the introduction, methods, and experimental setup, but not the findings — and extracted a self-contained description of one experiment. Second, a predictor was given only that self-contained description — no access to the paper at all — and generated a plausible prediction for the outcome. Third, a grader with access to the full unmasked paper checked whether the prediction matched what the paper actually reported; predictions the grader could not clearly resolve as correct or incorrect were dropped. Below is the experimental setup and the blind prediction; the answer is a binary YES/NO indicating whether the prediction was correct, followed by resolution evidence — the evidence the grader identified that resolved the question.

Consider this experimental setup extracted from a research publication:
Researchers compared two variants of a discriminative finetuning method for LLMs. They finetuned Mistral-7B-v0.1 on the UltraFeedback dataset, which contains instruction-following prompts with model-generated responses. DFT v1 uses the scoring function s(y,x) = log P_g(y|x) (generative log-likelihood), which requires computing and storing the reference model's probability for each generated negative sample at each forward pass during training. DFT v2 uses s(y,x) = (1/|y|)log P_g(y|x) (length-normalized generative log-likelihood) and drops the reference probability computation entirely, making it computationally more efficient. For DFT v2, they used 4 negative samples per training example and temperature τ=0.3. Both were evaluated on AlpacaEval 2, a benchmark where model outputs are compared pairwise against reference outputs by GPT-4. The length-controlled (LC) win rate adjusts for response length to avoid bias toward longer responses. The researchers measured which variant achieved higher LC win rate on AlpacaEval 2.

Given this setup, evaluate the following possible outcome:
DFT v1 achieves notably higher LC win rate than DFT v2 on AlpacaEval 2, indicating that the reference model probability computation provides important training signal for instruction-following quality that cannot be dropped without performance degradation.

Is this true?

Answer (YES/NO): NO